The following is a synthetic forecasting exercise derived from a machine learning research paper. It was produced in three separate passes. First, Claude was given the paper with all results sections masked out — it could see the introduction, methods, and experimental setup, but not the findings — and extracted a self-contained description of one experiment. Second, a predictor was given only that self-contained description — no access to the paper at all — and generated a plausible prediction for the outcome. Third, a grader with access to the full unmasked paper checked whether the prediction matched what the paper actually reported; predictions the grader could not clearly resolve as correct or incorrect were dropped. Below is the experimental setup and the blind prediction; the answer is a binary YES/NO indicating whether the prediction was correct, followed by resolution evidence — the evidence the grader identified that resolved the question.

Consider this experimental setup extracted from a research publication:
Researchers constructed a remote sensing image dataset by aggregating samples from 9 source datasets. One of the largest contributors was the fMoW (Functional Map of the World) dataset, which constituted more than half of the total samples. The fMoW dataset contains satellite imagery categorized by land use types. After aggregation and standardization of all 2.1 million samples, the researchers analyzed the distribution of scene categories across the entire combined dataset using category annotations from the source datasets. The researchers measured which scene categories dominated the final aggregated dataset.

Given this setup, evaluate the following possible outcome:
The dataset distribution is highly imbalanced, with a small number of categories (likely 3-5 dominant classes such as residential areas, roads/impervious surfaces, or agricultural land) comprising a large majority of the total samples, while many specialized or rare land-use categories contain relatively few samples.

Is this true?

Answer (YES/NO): NO